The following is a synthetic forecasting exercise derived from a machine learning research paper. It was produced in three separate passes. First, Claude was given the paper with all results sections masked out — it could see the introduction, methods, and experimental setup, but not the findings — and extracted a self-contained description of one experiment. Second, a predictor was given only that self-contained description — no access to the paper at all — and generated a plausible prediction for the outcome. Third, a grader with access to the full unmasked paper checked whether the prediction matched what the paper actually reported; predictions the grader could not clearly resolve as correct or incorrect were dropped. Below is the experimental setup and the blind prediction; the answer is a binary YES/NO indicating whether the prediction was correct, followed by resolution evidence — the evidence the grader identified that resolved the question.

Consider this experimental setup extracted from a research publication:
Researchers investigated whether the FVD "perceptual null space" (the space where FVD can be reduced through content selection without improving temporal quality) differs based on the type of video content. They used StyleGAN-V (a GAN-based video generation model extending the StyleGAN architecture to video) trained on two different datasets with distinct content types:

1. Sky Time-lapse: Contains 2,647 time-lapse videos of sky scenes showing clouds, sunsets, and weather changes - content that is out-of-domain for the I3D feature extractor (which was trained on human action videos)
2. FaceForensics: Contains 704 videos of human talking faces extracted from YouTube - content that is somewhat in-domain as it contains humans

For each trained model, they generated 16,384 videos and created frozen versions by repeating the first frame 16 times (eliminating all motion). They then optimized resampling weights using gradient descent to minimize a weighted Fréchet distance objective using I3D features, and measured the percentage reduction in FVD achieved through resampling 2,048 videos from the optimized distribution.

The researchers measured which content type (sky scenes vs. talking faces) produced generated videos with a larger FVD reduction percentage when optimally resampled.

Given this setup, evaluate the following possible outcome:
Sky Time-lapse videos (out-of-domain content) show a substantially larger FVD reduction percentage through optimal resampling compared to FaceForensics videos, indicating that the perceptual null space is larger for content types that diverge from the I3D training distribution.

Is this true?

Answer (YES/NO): YES